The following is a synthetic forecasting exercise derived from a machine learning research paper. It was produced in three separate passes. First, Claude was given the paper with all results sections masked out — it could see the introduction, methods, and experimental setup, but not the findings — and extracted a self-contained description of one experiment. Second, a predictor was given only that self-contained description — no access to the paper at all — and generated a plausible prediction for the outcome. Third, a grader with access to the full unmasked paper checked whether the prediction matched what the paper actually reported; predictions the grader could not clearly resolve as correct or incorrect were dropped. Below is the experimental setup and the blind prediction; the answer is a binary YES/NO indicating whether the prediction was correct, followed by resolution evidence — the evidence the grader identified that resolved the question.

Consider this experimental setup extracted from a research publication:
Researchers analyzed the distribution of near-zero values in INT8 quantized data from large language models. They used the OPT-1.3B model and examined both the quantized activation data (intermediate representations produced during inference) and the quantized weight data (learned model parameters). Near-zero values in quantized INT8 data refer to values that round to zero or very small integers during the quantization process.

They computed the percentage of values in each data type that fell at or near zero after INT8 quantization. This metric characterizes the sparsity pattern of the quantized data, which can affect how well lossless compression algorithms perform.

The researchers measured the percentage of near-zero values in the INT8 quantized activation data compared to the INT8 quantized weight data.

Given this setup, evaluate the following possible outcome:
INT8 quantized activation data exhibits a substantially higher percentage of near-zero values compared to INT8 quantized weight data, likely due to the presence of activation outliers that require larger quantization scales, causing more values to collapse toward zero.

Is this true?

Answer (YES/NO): YES